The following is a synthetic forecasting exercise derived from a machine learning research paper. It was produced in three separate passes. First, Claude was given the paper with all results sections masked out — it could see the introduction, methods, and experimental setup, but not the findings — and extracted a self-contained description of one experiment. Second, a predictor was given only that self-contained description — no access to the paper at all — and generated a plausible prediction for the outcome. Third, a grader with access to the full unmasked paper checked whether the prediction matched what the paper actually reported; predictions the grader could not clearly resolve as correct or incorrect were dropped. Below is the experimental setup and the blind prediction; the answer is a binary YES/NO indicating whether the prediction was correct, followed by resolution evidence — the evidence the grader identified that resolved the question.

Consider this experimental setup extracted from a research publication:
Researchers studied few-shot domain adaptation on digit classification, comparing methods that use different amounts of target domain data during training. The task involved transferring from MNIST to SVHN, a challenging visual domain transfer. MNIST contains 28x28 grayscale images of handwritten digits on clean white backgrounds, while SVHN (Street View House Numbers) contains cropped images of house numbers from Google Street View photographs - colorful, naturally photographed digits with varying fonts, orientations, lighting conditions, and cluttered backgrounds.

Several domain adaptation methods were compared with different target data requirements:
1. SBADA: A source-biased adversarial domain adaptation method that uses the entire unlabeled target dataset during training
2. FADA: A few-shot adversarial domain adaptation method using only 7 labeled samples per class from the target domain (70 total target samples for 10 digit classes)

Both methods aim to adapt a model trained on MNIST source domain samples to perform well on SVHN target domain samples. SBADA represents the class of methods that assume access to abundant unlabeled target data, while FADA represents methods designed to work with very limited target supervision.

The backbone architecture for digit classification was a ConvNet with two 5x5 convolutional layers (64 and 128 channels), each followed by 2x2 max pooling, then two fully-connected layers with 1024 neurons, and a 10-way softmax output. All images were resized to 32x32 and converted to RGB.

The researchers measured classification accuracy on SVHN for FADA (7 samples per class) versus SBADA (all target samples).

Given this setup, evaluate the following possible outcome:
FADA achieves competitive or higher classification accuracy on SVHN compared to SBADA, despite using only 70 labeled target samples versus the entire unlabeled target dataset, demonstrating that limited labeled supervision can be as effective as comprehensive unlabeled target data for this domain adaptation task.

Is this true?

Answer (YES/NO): NO